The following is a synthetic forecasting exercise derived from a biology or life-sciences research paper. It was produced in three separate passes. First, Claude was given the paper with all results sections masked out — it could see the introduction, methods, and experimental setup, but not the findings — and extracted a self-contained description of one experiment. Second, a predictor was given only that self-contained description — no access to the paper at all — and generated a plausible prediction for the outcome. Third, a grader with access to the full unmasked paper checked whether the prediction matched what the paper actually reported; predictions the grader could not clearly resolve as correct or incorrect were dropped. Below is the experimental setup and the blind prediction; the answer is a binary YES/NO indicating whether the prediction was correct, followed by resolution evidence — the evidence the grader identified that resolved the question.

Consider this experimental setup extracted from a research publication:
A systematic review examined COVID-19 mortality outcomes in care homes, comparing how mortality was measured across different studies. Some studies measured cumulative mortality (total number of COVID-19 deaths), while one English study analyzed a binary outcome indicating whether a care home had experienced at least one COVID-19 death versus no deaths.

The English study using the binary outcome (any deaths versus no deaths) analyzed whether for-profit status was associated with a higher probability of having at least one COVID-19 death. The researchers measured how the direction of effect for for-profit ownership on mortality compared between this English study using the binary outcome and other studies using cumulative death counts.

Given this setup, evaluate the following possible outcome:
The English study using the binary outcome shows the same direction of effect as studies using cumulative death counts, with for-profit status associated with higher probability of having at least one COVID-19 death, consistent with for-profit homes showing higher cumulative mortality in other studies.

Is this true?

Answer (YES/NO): NO